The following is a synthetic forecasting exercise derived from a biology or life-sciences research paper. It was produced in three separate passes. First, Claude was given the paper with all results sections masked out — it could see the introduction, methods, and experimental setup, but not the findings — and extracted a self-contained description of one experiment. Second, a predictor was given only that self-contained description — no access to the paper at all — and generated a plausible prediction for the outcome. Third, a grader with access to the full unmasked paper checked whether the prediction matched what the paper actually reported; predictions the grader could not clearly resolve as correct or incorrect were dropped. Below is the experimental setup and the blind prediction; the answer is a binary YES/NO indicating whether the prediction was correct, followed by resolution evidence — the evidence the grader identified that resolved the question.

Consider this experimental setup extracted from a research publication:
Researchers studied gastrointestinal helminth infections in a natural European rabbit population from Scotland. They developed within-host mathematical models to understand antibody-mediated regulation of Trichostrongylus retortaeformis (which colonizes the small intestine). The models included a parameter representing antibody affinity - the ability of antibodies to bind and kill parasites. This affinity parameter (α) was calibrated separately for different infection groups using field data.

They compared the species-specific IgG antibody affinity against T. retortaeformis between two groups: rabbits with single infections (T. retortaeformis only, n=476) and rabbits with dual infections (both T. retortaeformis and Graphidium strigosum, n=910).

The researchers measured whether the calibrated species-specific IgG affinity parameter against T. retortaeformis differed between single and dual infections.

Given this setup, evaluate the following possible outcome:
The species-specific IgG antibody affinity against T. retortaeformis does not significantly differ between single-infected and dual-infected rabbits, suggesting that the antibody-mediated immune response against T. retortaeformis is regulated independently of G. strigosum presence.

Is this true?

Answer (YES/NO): NO